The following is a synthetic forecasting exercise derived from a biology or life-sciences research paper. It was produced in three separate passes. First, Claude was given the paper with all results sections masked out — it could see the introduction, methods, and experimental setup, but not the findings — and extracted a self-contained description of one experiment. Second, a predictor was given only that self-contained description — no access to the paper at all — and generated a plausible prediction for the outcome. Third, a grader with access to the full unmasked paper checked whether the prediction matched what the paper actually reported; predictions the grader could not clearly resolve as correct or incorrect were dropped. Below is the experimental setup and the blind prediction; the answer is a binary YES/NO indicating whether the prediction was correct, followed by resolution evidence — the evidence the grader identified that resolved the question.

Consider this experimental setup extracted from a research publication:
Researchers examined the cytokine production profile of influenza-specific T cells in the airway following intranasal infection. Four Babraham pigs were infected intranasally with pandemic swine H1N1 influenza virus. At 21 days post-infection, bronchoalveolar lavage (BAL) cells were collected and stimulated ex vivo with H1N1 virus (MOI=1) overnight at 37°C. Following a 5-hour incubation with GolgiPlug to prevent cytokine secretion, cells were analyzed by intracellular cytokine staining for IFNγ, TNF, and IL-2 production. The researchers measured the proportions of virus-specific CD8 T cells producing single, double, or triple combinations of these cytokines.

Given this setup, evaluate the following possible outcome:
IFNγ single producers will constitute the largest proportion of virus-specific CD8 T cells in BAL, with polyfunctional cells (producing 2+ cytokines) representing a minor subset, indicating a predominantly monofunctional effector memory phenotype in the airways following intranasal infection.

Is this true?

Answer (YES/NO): NO